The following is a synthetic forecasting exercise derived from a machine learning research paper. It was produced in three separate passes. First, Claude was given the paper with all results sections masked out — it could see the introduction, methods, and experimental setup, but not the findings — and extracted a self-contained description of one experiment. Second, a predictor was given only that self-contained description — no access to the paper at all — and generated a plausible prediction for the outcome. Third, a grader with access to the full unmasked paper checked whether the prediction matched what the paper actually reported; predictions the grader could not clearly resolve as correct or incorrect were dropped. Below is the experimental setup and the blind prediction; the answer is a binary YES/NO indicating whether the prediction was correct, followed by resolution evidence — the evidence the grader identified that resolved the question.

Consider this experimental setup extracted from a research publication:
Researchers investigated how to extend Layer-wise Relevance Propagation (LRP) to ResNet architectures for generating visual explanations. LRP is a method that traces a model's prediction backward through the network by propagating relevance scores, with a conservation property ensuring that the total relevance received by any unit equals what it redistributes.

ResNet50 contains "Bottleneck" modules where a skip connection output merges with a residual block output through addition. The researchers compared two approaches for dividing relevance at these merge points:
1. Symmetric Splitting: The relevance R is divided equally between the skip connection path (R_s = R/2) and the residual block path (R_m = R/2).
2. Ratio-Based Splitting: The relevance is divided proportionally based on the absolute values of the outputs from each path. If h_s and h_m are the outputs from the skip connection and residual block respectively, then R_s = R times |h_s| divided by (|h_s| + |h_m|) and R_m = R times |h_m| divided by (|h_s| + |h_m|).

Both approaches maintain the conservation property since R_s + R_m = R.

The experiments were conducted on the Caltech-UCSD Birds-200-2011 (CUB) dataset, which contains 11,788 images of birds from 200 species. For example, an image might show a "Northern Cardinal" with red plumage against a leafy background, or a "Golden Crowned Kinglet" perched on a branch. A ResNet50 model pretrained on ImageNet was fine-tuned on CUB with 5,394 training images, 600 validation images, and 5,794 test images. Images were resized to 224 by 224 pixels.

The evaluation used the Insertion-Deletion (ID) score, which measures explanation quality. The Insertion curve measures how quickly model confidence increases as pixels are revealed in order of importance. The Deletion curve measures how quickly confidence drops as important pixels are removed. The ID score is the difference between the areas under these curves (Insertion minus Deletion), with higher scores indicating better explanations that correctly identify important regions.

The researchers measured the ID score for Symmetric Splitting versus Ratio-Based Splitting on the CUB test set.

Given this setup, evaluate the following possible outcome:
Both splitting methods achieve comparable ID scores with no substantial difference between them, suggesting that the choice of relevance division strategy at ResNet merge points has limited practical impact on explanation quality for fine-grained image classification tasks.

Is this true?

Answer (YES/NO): NO